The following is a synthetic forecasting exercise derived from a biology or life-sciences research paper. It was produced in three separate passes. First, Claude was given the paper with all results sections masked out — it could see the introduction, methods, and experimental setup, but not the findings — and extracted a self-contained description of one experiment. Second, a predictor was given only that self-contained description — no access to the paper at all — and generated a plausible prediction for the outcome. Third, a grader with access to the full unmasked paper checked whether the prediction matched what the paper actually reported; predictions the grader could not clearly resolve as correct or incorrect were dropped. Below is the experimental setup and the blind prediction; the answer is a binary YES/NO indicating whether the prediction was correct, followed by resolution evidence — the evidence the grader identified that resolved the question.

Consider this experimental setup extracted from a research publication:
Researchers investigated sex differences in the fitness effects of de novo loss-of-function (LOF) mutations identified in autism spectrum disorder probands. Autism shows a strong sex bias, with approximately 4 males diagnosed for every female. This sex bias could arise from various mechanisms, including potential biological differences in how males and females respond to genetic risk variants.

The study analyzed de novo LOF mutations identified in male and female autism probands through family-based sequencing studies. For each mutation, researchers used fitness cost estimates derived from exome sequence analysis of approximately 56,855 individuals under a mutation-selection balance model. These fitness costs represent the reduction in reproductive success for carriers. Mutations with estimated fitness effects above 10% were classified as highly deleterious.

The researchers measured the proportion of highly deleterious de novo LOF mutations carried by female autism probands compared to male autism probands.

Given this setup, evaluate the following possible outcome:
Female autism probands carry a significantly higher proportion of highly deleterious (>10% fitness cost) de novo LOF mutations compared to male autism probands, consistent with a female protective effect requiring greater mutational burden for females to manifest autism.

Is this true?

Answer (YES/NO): YES